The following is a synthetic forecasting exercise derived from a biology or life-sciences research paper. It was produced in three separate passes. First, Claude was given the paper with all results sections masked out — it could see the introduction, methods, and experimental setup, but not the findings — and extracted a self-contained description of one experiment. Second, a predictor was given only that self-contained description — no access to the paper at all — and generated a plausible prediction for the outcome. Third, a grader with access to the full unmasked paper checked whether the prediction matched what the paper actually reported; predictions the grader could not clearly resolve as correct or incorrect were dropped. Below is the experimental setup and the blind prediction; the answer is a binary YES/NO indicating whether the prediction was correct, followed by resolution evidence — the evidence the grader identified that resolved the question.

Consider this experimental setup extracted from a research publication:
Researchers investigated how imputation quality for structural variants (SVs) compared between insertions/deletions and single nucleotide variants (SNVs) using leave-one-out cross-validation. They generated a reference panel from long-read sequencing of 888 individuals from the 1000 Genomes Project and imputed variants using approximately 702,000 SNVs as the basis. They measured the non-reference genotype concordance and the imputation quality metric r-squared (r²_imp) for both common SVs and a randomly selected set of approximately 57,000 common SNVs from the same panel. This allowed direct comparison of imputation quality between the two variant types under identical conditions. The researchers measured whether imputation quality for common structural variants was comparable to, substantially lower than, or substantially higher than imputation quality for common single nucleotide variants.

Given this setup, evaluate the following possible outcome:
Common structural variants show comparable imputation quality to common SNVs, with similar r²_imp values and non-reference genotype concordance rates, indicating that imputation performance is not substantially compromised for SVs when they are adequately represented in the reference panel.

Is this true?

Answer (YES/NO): NO